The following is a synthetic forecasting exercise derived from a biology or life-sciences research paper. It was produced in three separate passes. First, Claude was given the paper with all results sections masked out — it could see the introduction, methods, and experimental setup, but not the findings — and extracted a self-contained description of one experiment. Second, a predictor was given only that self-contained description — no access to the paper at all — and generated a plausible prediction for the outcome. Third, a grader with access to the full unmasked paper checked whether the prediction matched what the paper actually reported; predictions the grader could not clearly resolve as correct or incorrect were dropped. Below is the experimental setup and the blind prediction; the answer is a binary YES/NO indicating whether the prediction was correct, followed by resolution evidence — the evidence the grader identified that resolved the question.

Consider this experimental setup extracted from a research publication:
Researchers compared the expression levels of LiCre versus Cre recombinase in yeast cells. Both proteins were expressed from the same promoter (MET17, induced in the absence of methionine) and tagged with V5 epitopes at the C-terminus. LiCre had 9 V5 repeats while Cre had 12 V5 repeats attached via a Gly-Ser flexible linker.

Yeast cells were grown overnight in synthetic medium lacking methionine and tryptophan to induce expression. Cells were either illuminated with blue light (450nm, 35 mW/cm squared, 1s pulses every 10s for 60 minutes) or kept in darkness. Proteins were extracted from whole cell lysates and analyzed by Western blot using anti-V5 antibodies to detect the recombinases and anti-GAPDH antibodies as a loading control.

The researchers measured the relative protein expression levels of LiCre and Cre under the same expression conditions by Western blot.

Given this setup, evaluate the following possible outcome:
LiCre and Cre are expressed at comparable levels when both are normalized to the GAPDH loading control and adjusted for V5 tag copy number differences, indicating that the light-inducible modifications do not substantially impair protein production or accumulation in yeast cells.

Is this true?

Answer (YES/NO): YES